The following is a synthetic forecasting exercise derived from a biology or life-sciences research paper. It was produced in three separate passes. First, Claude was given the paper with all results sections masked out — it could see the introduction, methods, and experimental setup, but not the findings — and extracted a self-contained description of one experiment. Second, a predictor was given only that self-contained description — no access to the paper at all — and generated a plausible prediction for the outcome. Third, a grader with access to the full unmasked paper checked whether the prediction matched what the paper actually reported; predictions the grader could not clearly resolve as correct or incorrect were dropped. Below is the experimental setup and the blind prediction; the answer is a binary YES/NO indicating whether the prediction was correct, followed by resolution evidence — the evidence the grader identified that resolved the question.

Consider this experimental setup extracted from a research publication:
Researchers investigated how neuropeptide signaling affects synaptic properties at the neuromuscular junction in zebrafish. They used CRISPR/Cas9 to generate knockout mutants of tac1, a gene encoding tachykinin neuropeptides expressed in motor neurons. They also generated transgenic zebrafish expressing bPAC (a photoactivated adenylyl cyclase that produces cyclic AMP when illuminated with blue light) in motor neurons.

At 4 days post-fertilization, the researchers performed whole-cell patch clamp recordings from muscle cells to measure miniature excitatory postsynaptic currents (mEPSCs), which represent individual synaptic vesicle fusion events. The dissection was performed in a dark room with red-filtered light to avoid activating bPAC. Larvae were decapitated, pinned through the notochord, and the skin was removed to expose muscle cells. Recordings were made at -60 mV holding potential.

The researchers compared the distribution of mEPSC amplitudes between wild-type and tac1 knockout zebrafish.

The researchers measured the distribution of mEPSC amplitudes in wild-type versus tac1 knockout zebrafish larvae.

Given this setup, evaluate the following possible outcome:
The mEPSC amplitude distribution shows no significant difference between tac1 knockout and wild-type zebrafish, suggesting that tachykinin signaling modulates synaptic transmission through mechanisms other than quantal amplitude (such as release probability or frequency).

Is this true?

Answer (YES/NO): NO